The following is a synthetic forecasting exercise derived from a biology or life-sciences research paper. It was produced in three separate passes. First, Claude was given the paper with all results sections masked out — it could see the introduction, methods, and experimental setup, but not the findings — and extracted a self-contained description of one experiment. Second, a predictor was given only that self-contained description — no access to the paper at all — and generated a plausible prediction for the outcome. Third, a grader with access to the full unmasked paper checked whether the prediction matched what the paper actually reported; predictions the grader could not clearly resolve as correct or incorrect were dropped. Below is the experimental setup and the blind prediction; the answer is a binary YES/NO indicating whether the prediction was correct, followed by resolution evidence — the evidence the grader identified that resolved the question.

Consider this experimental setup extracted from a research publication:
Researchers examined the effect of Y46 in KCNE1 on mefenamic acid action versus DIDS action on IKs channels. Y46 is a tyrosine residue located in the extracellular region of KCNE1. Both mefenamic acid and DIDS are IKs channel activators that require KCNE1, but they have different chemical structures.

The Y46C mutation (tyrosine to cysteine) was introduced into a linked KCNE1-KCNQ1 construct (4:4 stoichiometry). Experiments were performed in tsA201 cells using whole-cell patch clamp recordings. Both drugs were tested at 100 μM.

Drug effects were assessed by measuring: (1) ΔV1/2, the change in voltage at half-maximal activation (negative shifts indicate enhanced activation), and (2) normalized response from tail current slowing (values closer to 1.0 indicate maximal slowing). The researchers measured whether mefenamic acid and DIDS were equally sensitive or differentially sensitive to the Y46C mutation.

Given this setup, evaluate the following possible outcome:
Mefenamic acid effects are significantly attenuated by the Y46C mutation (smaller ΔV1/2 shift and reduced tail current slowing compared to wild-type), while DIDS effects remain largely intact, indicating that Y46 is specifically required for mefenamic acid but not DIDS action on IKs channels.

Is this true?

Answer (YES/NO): NO